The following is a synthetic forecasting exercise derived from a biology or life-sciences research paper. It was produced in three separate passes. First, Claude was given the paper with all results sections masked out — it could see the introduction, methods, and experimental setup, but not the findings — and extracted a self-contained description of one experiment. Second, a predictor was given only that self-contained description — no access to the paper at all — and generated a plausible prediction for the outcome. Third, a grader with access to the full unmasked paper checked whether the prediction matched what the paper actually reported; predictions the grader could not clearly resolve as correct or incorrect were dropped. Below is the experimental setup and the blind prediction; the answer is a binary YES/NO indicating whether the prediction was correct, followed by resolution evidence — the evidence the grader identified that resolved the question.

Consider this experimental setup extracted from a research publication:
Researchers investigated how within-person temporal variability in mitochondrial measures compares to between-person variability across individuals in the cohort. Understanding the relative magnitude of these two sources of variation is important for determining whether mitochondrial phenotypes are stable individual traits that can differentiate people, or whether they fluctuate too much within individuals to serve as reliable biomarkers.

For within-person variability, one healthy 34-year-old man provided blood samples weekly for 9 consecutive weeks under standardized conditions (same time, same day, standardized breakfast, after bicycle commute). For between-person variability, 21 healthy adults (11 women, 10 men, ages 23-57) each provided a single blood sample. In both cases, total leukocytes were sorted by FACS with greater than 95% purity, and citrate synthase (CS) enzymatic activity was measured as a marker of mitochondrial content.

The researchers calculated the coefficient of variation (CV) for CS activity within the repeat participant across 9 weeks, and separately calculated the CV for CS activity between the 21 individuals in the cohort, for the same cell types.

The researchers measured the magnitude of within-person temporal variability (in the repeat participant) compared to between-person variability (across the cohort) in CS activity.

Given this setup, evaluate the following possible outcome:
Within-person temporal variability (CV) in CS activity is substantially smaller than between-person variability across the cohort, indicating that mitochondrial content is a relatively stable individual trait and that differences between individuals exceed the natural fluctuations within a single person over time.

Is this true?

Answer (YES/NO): NO